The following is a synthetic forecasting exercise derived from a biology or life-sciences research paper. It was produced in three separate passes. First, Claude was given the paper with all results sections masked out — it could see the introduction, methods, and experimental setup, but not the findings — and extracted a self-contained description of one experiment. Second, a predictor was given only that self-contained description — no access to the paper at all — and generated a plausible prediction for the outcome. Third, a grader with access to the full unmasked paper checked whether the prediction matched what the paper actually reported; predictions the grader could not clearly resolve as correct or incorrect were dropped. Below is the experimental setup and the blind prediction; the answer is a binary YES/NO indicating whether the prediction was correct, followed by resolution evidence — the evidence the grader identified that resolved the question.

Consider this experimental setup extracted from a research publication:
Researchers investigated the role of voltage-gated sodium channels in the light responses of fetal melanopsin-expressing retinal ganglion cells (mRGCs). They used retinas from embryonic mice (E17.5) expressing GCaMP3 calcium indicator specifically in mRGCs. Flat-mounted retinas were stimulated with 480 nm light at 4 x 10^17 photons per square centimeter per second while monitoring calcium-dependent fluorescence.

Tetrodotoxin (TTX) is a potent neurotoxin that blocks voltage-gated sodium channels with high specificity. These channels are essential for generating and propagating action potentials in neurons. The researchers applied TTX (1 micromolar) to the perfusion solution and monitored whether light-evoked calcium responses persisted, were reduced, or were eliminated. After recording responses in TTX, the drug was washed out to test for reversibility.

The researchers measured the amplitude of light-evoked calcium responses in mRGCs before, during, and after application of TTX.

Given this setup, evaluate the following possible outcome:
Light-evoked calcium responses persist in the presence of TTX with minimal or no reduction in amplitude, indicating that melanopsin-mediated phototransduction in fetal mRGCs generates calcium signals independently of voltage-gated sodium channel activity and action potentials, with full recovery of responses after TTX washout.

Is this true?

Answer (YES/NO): NO